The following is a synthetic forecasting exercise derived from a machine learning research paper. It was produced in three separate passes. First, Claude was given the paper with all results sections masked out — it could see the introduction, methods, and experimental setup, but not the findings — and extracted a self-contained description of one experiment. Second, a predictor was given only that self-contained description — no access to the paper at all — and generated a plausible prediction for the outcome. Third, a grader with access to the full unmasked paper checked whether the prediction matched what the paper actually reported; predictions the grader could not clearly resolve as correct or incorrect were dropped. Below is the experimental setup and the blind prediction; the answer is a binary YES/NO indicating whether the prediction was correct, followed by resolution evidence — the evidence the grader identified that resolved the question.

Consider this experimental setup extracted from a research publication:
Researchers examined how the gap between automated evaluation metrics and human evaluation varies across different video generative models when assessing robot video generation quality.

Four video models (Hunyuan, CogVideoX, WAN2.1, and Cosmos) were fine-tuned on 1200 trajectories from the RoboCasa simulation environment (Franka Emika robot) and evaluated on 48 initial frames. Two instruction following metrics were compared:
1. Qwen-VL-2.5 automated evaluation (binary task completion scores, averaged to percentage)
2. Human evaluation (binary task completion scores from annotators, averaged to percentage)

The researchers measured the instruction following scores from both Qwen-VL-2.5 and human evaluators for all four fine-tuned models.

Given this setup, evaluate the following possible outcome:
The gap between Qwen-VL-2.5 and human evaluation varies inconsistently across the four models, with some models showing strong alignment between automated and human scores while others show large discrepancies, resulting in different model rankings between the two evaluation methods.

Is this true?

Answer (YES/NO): NO